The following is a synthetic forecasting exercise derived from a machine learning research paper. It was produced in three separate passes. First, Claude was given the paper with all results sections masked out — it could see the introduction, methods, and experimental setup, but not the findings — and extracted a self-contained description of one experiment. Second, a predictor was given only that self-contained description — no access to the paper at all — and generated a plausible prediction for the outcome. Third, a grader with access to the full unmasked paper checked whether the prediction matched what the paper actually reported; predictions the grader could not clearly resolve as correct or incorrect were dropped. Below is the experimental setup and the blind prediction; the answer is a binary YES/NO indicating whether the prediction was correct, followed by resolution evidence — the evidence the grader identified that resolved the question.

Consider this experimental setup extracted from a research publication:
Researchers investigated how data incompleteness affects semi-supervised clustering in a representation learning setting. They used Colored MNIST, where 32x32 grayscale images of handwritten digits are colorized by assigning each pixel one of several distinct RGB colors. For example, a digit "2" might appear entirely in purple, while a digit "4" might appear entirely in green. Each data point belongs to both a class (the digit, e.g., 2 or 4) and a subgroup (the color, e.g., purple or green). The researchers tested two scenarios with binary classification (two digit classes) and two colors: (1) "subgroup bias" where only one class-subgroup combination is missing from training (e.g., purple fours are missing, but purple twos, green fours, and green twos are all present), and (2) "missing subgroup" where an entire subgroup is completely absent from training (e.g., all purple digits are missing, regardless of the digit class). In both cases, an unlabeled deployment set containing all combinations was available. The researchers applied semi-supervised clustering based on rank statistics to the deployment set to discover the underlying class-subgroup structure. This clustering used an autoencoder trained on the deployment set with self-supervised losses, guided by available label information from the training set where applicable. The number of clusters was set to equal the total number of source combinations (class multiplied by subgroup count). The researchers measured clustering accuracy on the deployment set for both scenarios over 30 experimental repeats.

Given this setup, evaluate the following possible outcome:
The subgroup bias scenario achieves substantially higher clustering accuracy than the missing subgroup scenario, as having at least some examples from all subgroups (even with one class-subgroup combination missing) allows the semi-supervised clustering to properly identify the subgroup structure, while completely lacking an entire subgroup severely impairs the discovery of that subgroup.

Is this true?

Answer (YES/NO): YES